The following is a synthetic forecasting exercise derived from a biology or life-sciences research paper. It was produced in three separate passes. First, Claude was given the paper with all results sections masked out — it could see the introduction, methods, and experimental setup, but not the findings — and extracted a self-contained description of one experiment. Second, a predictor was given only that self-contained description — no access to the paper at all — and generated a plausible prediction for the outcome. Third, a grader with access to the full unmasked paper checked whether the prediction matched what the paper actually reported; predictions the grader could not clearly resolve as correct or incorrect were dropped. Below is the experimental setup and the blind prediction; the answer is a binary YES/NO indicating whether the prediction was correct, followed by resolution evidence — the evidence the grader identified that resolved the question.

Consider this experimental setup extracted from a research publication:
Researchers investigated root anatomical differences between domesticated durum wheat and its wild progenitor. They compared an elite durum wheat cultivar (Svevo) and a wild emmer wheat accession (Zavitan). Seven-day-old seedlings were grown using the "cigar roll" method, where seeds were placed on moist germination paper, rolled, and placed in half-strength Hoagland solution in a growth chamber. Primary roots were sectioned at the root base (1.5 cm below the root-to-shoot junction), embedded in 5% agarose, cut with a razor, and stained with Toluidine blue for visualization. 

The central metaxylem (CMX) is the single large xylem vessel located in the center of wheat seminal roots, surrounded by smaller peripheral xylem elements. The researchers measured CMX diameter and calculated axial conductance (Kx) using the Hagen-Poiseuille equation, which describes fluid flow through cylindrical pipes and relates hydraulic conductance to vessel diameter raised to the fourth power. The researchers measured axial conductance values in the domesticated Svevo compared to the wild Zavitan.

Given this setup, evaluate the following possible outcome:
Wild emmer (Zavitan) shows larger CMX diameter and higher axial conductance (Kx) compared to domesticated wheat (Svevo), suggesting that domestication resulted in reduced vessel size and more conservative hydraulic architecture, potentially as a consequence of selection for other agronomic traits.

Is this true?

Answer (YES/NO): NO